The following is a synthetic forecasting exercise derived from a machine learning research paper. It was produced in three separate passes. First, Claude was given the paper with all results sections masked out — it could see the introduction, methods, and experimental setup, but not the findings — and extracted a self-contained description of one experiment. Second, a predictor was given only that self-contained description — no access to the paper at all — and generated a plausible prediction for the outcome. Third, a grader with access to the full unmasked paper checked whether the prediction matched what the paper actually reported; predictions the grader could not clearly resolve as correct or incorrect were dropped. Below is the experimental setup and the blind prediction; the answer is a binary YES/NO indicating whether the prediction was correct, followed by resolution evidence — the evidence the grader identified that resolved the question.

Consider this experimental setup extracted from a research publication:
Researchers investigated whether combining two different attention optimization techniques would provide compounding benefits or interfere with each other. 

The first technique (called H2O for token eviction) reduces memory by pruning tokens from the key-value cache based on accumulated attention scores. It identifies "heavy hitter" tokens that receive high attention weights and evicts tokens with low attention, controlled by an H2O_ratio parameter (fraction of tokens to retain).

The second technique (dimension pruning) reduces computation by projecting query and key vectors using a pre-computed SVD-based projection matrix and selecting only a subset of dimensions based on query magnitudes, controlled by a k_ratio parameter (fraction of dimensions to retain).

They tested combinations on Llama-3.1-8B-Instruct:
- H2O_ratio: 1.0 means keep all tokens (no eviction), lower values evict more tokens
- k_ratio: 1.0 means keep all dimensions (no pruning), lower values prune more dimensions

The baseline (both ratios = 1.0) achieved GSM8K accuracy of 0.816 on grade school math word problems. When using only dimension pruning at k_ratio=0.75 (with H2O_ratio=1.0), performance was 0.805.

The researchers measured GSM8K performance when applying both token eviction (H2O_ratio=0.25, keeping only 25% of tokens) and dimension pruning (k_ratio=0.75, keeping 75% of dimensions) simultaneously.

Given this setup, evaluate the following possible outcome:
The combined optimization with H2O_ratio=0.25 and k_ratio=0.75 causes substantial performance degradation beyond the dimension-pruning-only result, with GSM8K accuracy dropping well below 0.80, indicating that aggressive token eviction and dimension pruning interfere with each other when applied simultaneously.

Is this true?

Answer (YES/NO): NO